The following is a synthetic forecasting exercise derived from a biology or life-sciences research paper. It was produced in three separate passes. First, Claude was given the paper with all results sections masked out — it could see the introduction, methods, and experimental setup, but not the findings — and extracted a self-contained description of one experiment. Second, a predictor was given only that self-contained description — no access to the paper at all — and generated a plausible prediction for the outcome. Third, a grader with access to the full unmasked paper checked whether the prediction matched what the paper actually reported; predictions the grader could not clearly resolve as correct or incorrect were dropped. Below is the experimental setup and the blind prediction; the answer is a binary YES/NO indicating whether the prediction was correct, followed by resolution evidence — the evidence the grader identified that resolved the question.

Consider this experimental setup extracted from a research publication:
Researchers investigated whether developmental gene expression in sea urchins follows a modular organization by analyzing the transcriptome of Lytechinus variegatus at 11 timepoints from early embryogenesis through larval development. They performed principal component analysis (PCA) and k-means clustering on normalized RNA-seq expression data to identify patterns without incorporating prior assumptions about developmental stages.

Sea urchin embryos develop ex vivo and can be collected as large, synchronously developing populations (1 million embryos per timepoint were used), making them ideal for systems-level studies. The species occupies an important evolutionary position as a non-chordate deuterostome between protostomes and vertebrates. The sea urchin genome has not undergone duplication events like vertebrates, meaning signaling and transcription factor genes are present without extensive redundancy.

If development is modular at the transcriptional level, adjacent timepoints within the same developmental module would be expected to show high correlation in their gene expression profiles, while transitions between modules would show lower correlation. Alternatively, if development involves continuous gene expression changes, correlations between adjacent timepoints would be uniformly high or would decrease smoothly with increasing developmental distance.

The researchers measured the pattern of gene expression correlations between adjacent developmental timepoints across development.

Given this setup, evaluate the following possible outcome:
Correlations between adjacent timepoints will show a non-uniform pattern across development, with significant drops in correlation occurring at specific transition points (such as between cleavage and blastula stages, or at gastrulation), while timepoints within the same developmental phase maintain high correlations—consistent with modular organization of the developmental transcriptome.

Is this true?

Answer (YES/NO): YES